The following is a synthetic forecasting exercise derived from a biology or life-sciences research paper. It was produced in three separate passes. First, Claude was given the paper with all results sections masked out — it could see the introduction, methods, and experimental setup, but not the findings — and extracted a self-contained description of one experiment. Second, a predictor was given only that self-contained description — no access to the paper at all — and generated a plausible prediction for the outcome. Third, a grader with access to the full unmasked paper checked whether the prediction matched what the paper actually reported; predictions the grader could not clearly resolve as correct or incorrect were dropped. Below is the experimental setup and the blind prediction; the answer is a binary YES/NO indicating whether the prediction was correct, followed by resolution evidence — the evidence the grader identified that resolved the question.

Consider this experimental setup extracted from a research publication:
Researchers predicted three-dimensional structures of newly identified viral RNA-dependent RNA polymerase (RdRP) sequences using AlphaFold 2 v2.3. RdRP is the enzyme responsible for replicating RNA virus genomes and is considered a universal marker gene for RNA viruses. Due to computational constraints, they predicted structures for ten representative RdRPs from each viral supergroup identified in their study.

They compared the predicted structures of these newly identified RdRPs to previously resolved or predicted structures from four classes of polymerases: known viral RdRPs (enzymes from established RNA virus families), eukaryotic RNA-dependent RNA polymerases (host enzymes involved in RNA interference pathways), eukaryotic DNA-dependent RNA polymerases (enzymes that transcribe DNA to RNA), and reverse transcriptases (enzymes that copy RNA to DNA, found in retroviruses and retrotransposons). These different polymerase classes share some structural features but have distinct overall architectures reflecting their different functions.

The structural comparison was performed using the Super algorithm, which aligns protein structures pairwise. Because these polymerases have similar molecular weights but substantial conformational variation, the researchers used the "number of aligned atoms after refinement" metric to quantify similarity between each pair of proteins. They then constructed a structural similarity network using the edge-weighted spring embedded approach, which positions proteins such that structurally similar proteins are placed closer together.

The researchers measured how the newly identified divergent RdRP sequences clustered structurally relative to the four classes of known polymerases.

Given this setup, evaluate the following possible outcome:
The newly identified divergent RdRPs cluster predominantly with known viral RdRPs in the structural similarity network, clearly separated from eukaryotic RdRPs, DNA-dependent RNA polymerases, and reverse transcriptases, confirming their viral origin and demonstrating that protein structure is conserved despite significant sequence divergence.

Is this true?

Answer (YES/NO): YES